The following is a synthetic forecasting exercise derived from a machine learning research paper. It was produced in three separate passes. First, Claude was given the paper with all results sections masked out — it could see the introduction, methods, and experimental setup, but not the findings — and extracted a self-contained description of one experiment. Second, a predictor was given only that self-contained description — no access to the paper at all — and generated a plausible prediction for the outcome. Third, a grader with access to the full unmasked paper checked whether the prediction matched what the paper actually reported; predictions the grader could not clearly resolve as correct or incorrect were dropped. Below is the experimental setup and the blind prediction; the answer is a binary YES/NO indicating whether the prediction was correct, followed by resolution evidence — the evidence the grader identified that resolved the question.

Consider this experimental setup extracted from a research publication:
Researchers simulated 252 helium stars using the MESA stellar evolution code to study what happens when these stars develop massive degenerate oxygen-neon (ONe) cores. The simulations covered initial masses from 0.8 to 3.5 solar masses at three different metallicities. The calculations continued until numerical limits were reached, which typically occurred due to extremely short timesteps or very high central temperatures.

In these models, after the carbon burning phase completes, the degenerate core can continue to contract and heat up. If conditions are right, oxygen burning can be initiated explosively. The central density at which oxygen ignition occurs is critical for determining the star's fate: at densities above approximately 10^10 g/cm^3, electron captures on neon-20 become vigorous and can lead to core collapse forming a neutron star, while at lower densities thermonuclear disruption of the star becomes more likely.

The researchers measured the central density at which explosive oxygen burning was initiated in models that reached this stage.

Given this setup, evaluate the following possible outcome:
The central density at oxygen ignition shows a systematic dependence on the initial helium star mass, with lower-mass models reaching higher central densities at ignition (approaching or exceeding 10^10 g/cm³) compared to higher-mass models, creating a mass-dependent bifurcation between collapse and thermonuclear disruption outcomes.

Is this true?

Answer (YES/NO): NO